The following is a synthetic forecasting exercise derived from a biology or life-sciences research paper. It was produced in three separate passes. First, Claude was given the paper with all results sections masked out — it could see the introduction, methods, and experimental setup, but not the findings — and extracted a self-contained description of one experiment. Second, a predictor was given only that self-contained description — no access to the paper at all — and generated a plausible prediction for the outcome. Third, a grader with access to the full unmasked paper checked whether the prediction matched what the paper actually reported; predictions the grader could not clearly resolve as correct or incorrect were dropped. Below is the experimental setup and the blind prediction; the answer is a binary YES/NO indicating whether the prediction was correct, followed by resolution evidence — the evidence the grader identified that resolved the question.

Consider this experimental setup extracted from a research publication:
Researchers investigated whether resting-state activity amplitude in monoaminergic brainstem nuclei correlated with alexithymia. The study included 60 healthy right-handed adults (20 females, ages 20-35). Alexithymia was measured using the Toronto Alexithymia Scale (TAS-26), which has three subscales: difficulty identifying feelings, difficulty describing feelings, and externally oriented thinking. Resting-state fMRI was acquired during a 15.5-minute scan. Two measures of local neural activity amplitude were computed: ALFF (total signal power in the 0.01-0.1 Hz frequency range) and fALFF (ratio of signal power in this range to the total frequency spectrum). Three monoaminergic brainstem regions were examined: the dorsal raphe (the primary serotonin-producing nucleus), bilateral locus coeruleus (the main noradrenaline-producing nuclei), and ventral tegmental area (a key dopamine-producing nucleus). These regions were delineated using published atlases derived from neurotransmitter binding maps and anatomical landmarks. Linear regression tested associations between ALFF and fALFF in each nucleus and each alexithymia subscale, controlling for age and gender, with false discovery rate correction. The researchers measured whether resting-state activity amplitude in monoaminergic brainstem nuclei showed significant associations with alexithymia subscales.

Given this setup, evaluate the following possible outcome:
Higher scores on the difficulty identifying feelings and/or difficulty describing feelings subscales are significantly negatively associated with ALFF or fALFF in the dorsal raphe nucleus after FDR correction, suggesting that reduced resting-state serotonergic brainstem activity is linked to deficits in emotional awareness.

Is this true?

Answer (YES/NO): NO